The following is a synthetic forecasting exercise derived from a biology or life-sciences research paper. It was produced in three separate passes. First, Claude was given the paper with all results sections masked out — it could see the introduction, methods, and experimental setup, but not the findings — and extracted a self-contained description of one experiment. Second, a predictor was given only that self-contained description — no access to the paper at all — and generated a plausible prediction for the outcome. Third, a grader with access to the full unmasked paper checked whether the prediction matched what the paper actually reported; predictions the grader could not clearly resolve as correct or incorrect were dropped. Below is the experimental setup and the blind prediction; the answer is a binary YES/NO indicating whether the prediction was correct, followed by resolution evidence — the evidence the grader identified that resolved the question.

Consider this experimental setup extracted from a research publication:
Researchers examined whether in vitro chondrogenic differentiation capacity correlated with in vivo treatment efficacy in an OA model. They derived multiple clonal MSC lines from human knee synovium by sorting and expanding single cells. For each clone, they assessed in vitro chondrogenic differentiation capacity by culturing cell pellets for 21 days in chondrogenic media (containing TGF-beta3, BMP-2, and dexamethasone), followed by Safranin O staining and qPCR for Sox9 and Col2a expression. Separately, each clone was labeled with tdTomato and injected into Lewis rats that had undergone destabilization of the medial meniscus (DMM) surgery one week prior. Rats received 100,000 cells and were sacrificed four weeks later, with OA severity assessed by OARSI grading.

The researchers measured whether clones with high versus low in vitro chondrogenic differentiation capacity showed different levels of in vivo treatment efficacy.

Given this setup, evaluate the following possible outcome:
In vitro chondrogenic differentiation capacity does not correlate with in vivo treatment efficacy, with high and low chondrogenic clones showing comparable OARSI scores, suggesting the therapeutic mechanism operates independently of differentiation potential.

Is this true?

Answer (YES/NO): NO